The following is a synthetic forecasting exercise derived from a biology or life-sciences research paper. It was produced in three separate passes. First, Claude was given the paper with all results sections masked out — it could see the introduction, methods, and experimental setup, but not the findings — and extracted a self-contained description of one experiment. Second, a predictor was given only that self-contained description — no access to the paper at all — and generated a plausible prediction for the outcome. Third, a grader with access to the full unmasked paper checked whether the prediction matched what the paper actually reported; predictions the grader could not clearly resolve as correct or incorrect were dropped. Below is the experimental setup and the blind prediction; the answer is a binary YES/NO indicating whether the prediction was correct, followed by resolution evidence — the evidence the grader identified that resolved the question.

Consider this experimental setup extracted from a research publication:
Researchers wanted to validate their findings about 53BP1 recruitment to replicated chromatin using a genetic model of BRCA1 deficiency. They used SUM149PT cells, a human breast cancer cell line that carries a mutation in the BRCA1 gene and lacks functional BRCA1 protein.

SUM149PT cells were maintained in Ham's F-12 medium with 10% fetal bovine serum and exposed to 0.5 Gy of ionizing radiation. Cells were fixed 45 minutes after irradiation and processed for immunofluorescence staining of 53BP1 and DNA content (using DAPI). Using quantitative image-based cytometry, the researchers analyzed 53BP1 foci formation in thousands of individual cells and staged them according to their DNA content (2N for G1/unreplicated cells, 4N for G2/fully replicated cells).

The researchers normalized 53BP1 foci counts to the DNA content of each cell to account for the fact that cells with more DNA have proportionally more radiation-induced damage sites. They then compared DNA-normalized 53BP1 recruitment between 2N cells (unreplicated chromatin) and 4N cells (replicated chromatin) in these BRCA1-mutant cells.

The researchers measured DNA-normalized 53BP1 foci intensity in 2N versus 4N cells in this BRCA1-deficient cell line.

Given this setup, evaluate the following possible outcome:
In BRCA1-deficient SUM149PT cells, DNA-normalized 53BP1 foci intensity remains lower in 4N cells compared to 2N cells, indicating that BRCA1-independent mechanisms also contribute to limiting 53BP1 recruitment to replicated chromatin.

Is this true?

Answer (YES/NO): YES